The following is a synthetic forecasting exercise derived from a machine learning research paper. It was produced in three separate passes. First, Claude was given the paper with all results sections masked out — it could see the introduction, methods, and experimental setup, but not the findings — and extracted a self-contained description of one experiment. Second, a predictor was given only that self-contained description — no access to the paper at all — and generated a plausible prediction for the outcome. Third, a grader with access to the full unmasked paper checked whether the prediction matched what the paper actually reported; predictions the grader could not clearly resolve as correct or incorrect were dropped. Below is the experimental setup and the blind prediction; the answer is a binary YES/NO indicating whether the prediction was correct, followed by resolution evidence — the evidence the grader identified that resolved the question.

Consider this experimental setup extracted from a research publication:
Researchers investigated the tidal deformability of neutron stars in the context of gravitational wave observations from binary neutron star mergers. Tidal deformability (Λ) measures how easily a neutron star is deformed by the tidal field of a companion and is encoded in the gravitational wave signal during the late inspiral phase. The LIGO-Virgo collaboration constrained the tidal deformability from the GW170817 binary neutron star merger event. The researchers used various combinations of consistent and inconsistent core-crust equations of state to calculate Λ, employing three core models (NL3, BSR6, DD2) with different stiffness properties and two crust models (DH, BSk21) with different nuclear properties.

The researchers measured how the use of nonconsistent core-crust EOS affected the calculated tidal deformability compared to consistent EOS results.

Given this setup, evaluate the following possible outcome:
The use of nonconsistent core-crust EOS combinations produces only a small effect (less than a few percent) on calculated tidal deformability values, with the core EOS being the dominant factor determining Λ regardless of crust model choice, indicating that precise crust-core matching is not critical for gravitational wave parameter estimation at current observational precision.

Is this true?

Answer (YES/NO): NO